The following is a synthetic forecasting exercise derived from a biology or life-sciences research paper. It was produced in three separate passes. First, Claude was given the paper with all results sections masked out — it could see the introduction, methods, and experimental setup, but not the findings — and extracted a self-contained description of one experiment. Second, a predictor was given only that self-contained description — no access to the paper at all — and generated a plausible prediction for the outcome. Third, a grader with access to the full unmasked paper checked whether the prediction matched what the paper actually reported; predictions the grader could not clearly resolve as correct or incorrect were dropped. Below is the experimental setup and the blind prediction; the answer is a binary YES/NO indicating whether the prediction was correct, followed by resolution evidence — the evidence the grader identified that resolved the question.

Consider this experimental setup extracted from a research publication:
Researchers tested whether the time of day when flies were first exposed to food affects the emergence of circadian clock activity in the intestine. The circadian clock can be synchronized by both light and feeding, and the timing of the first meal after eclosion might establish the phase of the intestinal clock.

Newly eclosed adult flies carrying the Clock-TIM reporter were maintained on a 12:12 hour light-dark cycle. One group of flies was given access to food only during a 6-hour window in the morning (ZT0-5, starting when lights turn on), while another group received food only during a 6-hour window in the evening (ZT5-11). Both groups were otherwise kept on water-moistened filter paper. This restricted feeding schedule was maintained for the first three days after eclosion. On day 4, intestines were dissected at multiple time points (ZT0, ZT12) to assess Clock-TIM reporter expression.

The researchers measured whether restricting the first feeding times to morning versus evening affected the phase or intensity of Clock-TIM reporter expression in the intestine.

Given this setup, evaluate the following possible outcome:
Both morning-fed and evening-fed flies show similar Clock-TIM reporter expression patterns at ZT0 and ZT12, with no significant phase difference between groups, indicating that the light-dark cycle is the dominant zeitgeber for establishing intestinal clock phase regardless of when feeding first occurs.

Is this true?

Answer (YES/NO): YES